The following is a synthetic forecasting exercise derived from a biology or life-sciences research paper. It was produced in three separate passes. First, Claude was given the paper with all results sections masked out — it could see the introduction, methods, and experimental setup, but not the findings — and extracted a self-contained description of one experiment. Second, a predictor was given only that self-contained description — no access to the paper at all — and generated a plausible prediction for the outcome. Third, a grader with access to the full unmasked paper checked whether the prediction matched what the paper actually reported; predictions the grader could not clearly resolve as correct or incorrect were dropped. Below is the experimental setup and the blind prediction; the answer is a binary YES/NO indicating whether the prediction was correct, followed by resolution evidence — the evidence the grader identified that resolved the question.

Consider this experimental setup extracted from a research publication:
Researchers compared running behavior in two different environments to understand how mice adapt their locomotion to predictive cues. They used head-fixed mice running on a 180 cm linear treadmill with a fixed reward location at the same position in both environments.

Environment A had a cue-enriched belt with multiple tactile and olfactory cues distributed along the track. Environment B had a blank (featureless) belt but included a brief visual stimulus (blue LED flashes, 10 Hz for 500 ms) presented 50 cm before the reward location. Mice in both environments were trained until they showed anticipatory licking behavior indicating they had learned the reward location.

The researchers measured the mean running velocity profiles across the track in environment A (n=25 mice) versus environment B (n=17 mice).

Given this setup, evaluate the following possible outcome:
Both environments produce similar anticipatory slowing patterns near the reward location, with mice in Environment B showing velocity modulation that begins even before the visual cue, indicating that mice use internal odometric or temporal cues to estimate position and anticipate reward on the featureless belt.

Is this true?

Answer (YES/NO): NO